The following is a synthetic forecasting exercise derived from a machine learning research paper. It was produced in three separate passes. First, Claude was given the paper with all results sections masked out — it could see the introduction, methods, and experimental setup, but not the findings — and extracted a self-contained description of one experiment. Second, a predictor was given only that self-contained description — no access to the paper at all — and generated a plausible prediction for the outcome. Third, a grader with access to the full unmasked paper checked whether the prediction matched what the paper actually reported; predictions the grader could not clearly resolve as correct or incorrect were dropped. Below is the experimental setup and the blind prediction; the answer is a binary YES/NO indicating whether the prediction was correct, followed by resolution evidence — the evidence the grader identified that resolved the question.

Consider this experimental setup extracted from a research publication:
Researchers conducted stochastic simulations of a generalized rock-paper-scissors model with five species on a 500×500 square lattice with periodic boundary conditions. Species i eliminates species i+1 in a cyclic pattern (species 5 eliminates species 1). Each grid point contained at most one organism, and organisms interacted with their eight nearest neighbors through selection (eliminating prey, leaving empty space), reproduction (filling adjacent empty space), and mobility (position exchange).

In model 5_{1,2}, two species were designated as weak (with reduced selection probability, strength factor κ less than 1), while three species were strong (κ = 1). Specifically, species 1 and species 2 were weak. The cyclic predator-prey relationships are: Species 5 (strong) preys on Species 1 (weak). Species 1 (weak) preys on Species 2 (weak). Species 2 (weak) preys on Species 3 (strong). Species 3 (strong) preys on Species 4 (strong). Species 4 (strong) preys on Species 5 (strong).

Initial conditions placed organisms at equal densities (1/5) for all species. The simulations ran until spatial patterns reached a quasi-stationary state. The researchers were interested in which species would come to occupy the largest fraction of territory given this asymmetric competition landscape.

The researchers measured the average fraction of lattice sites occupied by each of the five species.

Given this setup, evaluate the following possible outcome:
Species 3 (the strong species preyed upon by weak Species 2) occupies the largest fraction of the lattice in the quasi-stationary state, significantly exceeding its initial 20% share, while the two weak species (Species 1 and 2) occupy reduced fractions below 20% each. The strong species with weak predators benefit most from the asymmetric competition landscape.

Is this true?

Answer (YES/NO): NO